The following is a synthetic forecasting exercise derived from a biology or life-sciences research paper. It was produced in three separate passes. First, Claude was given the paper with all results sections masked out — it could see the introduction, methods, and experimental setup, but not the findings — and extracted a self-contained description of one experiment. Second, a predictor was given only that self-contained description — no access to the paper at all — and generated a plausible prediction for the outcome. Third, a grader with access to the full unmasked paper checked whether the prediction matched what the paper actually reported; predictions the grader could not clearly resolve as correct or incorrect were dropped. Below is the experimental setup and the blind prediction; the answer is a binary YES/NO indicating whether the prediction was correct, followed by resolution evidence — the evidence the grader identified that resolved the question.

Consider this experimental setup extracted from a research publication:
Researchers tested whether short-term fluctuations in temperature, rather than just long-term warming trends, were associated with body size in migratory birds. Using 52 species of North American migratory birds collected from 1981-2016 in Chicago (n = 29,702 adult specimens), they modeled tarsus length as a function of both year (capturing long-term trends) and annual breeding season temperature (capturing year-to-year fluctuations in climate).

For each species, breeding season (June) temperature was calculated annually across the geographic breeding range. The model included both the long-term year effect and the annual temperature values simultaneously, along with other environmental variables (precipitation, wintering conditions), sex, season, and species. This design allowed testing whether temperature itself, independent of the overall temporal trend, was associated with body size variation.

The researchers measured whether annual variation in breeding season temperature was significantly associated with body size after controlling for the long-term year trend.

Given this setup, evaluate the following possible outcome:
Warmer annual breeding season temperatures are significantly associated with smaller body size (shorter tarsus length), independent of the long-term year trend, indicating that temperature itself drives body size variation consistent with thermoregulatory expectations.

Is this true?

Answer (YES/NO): YES